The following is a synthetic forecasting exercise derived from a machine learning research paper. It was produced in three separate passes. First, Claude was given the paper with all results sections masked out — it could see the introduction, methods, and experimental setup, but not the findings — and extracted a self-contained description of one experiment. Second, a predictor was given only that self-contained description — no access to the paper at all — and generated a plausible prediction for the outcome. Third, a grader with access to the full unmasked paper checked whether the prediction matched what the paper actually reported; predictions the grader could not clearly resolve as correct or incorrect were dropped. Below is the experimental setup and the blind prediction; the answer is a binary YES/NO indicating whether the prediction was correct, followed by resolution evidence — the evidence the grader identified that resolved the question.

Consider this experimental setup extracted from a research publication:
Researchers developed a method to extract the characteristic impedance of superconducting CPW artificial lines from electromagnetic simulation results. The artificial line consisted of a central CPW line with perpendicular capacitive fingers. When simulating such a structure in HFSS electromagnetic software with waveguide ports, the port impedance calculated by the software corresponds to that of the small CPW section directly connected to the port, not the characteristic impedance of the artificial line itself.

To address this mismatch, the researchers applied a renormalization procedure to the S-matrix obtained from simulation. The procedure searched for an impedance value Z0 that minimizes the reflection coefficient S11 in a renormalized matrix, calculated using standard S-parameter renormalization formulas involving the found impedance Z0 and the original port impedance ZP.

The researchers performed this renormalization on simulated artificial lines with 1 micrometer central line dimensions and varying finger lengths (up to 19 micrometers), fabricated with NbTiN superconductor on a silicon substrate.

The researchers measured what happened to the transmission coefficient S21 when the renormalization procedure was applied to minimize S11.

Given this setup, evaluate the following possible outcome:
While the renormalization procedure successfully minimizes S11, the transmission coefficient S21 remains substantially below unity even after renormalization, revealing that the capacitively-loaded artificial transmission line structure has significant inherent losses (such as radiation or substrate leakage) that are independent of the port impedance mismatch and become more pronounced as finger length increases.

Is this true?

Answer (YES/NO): NO